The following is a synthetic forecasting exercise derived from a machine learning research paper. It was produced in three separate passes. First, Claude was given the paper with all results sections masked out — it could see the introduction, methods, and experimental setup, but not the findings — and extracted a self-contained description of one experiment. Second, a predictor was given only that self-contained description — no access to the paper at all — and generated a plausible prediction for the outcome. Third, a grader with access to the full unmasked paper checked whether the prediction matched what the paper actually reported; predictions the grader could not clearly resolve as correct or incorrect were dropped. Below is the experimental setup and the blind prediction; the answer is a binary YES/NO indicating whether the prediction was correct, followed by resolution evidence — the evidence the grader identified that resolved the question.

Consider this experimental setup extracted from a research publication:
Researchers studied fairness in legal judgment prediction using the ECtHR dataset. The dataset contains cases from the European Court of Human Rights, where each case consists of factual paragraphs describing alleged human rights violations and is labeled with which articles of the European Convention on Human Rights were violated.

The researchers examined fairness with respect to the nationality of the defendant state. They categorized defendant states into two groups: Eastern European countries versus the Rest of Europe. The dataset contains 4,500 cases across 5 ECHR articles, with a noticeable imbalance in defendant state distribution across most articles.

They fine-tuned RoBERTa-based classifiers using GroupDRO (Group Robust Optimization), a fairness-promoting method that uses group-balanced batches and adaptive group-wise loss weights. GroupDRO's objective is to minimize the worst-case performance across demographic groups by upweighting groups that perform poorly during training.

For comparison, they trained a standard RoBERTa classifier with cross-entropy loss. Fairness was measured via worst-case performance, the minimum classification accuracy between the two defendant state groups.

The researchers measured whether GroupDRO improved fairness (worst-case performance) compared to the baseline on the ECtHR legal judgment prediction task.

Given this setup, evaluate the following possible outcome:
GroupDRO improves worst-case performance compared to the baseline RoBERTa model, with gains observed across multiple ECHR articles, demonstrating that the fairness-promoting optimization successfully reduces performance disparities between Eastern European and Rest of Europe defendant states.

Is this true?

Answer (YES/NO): NO